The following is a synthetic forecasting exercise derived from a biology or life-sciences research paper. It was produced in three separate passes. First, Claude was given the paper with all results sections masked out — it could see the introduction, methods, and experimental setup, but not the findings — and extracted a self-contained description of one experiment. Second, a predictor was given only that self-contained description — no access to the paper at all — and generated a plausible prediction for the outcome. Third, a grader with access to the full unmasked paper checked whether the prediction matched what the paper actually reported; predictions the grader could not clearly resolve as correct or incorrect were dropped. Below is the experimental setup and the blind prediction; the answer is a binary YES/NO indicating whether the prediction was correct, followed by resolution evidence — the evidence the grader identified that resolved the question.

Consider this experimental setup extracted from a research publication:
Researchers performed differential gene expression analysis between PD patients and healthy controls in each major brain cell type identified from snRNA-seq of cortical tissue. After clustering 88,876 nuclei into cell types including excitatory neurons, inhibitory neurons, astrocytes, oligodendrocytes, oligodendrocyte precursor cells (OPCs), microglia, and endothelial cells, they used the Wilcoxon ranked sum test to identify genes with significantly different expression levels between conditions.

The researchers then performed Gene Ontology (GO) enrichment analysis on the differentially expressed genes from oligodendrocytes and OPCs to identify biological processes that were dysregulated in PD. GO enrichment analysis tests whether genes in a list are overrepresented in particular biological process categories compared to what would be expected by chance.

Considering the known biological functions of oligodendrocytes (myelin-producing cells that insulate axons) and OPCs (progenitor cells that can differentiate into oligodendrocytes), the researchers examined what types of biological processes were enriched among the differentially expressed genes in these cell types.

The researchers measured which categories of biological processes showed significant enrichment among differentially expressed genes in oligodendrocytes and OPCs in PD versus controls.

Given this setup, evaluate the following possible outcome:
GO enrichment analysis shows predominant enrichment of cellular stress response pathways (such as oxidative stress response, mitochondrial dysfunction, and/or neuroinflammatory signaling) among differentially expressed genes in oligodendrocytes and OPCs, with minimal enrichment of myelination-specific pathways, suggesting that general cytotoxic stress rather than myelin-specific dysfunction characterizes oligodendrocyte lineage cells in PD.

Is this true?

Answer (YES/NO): NO